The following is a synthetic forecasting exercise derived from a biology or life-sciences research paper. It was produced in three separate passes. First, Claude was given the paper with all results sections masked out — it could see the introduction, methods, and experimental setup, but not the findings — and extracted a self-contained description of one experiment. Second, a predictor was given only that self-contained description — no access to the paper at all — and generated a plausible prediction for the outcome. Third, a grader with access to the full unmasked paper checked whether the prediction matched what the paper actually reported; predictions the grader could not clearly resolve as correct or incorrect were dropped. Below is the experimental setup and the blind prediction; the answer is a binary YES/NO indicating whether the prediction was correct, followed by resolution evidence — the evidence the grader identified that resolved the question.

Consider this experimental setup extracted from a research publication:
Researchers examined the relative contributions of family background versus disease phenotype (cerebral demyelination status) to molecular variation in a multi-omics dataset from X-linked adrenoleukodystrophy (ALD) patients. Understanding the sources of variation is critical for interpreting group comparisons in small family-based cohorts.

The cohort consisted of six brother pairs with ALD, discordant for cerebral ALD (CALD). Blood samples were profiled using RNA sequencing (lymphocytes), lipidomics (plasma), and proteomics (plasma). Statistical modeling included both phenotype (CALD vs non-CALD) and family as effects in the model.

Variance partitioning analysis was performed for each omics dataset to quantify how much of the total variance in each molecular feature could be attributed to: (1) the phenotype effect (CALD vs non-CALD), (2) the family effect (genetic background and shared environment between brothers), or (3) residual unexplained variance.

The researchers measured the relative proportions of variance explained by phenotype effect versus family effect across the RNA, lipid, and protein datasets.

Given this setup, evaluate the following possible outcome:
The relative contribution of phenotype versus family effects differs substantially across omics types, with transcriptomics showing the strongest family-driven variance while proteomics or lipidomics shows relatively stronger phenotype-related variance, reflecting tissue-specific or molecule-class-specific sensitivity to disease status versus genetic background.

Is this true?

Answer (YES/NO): NO